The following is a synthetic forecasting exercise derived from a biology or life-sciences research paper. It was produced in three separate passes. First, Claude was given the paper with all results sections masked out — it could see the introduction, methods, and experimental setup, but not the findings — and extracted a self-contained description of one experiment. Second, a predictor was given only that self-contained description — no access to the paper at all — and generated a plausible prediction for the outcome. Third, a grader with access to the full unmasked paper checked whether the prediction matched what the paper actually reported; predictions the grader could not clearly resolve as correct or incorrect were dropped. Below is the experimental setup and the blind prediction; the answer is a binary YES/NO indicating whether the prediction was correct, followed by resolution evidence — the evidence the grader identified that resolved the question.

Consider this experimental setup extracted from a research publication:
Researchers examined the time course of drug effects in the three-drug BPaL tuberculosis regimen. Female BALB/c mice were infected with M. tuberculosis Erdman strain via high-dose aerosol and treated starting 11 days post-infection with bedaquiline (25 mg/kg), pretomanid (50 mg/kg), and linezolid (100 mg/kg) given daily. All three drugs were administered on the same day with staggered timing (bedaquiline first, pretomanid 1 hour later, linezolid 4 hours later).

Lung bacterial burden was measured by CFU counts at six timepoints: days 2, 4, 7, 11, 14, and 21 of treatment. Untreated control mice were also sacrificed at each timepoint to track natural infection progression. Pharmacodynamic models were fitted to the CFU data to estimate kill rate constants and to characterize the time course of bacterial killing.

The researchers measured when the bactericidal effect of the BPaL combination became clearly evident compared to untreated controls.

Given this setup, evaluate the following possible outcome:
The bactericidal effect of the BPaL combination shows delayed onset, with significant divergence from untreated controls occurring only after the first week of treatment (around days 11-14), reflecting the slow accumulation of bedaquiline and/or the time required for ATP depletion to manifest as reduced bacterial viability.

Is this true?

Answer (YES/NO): NO